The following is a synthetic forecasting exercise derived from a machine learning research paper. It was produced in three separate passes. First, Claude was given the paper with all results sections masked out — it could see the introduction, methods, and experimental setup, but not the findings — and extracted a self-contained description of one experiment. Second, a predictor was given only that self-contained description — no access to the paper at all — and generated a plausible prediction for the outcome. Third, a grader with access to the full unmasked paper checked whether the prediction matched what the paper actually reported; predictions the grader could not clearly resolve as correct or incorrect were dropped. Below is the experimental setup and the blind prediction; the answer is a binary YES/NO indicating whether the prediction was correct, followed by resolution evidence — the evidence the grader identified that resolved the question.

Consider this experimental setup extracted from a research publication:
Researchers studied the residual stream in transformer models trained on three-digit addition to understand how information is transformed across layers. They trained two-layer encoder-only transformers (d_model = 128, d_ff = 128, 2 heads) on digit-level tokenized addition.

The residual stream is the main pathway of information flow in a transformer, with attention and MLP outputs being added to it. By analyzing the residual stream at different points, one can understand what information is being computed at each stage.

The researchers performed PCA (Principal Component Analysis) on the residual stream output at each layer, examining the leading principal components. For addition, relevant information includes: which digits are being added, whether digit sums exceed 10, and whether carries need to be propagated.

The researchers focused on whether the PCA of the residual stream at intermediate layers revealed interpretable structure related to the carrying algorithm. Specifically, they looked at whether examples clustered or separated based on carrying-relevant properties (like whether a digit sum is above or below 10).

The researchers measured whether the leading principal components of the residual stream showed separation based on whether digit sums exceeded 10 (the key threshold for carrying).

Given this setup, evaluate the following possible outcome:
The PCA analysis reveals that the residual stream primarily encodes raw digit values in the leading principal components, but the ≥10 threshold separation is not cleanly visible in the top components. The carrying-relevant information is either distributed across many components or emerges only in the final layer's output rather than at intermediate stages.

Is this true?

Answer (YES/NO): NO